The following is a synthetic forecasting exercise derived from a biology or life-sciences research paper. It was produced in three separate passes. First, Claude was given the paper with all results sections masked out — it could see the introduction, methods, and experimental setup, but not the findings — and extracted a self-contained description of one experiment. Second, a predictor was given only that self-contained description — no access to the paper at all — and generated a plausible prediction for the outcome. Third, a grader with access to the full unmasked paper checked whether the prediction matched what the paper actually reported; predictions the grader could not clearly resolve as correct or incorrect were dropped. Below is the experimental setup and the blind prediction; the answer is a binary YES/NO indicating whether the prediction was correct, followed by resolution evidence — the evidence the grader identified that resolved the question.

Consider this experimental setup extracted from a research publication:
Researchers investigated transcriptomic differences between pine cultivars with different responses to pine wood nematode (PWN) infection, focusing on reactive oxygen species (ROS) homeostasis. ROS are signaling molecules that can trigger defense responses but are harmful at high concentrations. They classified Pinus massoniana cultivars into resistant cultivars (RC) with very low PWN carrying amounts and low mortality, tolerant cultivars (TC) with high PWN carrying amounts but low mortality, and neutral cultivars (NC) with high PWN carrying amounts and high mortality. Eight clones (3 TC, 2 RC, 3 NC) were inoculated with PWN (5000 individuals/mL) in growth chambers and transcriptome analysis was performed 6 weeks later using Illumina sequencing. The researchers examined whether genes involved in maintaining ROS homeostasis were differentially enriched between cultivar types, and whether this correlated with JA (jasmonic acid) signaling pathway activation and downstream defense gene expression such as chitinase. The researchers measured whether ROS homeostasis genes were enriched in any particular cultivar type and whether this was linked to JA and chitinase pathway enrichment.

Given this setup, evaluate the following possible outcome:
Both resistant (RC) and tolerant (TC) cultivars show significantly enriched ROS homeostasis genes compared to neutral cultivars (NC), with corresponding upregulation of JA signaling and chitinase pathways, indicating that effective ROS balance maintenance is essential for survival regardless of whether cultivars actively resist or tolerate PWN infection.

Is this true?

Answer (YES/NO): NO